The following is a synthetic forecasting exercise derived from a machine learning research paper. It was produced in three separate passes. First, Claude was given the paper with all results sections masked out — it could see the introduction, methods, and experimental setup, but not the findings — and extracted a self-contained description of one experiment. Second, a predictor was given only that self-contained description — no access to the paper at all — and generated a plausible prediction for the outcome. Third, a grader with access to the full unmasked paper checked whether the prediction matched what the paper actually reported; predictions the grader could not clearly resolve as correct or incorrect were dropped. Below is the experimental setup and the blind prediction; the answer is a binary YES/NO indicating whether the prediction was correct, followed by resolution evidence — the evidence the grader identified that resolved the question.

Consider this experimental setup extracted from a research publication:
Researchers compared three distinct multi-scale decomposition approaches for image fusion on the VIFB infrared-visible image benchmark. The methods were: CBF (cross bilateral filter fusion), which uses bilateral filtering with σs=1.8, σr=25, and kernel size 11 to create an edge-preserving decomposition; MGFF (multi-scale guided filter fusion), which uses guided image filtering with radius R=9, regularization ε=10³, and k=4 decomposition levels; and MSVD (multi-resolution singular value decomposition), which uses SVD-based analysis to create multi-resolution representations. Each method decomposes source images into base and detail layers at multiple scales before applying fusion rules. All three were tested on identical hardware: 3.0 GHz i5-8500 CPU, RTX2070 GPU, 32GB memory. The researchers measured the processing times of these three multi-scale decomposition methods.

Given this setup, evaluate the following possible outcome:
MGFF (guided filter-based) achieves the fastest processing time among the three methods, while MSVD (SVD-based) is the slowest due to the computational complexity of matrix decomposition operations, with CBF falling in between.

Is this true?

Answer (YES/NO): NO